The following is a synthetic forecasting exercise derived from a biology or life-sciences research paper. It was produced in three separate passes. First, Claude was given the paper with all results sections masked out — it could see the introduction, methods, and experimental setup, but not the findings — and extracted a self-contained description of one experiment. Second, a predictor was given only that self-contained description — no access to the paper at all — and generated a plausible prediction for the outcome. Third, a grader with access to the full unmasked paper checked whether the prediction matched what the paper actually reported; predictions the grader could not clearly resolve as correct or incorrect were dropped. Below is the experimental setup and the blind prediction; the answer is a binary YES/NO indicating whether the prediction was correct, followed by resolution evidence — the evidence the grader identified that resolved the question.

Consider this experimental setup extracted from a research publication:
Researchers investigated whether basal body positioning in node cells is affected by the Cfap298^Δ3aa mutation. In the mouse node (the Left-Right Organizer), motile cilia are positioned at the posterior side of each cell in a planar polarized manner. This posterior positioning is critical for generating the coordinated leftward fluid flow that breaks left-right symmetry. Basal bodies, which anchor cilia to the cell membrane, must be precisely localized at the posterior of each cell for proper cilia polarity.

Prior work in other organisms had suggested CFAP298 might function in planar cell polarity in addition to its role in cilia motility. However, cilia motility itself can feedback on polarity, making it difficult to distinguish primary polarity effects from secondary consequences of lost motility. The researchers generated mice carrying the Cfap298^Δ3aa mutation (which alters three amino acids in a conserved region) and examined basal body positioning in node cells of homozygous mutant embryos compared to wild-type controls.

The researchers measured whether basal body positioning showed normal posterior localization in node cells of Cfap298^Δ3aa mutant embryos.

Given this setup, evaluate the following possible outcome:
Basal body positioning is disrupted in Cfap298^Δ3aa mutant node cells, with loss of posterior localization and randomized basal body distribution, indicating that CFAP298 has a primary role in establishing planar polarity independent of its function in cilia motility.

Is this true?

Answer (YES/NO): NO